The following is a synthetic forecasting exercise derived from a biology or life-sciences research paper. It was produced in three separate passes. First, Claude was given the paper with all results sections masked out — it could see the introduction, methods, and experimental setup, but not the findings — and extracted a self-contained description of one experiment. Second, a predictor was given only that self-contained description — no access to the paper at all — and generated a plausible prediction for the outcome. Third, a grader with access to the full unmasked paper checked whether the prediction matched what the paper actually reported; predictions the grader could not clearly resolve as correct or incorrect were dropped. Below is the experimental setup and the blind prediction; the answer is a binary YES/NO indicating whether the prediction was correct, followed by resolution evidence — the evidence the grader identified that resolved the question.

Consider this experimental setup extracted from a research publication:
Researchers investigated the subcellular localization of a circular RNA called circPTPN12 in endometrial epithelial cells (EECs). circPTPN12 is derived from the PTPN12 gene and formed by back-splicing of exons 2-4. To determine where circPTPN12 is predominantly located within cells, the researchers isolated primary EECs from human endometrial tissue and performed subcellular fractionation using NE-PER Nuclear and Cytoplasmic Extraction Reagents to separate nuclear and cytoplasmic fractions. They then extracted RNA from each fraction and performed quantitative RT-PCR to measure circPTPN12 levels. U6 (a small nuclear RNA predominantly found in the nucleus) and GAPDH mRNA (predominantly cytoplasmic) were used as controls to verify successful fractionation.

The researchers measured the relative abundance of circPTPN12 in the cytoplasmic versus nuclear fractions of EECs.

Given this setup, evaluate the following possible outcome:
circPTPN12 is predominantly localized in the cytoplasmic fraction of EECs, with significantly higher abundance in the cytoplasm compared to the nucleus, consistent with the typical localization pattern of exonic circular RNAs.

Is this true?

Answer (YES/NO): YES